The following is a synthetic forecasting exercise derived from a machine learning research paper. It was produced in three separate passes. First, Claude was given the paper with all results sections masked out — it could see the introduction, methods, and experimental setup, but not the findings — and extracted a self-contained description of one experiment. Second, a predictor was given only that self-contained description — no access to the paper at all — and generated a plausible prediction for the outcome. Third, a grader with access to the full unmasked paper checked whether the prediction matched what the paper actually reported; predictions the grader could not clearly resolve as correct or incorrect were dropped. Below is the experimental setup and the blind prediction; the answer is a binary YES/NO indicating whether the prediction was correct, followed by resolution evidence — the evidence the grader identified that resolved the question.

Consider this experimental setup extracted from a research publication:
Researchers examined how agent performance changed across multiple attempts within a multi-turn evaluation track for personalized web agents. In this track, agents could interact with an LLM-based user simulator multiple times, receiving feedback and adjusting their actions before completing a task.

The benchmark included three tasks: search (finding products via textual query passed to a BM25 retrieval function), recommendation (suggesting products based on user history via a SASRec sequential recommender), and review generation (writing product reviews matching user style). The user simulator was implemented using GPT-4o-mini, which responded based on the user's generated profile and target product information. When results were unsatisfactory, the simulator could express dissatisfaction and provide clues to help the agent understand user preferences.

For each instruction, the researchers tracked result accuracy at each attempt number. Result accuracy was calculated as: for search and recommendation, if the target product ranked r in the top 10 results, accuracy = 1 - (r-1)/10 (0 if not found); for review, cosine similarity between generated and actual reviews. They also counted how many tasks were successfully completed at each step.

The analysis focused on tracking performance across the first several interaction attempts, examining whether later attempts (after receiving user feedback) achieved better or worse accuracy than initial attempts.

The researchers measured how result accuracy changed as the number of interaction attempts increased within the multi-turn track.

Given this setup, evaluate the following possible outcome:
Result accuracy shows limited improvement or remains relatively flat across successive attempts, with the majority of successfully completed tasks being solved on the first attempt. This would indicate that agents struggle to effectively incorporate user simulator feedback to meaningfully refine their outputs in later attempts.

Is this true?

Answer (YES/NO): NO